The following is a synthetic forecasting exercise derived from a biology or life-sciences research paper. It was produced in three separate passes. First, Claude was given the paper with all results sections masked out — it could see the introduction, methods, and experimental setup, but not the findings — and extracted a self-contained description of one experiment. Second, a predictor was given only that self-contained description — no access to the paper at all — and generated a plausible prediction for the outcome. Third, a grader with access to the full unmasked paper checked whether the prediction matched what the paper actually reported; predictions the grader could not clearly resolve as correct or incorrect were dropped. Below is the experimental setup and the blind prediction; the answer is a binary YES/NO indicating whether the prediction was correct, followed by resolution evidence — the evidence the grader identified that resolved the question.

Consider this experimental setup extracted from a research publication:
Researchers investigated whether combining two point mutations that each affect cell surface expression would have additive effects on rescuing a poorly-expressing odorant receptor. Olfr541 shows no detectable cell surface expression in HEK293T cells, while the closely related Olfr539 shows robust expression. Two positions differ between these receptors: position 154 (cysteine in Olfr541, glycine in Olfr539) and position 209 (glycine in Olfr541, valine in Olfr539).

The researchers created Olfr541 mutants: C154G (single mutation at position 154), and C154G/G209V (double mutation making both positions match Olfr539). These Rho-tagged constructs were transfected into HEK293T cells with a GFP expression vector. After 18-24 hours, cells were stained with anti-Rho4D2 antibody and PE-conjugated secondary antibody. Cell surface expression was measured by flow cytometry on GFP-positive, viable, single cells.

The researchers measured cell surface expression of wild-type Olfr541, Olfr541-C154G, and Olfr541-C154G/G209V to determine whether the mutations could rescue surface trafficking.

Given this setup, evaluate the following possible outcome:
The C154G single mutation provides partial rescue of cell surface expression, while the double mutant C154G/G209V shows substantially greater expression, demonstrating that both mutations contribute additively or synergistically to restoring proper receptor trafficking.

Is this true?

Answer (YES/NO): YES